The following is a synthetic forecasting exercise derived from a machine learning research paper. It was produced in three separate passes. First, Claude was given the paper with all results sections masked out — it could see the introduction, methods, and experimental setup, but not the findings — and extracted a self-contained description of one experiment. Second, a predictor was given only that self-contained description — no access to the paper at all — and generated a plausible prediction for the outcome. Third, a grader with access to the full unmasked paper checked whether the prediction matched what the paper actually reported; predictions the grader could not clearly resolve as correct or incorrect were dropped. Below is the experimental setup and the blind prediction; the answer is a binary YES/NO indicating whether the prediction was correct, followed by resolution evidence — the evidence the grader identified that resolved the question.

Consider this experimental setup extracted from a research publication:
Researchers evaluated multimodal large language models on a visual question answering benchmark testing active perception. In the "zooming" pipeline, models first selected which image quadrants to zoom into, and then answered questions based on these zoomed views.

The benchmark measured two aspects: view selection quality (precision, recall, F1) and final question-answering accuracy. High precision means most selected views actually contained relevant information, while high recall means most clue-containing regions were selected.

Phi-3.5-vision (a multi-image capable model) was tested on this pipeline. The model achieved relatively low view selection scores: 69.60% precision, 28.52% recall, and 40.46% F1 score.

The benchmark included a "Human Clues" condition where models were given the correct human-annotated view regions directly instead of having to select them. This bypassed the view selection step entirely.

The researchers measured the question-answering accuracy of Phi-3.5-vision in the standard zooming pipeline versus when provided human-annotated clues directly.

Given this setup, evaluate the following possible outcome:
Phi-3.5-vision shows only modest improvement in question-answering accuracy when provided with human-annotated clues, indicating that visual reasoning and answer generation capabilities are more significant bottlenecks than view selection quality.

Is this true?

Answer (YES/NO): YES